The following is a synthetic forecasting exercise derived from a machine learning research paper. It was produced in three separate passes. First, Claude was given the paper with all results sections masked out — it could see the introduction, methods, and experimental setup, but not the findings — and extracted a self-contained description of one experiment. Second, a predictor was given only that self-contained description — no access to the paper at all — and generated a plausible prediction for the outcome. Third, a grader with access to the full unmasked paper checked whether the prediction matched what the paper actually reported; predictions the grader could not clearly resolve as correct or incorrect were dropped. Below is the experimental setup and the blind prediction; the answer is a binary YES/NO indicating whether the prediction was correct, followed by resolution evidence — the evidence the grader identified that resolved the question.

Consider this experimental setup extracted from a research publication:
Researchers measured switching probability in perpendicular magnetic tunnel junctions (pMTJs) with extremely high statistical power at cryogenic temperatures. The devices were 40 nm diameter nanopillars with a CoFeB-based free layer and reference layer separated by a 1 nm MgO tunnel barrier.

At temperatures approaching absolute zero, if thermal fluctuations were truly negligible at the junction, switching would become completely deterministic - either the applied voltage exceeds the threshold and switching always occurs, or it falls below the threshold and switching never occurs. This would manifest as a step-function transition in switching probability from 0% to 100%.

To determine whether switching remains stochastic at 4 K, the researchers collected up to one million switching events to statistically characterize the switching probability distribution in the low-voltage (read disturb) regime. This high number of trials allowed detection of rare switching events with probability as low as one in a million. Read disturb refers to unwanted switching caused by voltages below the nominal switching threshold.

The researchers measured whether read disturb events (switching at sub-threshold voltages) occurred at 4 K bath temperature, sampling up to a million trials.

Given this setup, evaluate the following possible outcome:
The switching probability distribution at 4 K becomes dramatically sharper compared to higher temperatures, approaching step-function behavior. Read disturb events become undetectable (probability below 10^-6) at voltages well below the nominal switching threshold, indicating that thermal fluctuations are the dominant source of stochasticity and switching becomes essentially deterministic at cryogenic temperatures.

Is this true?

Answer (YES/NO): NO